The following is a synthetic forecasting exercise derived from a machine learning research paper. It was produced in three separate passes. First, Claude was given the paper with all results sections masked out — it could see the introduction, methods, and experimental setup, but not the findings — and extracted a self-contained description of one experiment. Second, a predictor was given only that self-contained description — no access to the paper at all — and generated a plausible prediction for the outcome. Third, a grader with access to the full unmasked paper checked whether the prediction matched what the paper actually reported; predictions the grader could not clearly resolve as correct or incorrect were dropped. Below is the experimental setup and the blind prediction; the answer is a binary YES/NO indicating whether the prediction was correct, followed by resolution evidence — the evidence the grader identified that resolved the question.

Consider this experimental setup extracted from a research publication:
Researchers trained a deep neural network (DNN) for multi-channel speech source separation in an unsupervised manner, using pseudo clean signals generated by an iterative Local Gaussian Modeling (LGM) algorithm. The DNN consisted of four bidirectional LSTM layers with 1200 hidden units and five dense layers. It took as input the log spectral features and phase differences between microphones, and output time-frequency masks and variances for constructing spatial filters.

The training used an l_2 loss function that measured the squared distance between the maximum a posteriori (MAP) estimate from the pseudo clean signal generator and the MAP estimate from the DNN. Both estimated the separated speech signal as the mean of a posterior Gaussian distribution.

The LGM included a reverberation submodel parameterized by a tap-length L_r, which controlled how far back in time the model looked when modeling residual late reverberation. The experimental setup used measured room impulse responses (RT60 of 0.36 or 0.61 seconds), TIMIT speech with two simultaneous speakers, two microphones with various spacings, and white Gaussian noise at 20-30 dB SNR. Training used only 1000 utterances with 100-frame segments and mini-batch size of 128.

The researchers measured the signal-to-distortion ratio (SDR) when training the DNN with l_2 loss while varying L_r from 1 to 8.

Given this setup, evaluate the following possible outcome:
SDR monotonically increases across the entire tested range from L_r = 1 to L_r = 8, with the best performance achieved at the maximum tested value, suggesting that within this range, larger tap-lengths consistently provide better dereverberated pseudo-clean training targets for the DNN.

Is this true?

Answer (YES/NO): NO